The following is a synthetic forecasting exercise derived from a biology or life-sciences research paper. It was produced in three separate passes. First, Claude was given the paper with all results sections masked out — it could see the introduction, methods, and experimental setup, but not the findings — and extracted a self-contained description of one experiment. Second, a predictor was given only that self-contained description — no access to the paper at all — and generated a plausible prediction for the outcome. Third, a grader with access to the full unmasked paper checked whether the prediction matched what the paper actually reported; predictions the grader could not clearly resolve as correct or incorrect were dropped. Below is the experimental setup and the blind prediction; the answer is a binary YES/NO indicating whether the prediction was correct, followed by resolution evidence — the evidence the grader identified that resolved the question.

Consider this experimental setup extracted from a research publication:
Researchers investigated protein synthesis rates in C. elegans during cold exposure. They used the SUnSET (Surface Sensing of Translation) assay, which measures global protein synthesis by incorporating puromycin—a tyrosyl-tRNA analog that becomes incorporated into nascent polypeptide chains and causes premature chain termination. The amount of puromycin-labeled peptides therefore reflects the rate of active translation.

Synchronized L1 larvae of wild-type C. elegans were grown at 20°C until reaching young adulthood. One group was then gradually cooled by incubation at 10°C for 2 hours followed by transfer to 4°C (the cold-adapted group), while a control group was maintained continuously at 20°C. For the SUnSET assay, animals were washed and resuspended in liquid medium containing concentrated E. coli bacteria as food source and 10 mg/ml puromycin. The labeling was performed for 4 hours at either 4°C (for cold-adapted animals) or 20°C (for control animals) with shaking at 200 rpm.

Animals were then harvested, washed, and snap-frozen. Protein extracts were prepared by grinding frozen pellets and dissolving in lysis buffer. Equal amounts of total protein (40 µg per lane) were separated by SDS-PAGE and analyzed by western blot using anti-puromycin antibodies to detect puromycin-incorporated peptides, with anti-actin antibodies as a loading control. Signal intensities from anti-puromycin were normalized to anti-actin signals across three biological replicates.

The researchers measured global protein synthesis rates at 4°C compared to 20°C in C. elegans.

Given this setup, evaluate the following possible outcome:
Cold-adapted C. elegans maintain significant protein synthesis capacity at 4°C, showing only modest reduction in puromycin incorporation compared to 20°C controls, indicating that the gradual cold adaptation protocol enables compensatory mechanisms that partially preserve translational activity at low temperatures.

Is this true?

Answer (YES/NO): NO